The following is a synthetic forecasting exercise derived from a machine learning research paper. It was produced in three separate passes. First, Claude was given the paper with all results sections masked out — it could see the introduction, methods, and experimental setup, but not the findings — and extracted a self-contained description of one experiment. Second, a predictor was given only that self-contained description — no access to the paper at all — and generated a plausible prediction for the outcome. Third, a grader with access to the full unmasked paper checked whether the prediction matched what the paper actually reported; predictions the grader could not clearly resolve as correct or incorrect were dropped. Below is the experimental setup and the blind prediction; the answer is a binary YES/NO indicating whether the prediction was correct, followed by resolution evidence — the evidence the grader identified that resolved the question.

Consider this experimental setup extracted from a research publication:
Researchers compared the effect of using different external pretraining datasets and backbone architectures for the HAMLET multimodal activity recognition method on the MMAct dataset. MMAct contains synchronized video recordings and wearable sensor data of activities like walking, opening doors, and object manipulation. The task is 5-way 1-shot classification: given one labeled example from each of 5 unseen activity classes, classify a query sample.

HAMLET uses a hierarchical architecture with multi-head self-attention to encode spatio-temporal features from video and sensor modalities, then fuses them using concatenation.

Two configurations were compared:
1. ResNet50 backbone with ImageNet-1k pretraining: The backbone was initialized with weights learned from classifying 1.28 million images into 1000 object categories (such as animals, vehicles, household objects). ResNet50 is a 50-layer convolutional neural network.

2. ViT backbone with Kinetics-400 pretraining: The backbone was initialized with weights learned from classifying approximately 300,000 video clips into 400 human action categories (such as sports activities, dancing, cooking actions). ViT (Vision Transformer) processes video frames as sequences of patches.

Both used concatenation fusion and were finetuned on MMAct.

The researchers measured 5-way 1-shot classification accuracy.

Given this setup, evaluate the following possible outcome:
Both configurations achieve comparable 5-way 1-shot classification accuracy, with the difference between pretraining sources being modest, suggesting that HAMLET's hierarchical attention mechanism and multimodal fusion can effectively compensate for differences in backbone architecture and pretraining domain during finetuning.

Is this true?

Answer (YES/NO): YES